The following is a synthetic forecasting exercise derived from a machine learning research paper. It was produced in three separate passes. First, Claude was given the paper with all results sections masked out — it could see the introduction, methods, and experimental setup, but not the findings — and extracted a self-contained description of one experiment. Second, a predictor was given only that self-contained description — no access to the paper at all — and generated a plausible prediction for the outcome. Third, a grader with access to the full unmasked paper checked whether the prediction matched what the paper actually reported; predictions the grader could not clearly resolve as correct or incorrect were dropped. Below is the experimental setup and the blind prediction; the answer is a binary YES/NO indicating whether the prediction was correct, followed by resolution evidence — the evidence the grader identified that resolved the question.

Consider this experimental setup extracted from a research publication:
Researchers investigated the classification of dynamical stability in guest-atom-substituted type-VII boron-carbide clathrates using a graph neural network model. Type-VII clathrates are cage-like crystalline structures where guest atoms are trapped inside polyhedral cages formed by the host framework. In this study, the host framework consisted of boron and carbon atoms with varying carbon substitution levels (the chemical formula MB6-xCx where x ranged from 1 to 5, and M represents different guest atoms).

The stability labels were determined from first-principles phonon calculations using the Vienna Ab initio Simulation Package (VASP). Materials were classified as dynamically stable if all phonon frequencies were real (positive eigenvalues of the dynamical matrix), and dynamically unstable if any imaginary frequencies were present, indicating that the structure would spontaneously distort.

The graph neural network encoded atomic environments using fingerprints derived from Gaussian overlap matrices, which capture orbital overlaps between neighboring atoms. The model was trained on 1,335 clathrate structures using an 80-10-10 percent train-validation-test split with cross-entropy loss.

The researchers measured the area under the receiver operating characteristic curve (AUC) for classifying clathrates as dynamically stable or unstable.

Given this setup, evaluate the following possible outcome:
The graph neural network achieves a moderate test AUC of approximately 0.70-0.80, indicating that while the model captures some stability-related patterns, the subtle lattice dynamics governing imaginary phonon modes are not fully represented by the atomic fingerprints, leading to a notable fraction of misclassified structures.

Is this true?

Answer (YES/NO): NO